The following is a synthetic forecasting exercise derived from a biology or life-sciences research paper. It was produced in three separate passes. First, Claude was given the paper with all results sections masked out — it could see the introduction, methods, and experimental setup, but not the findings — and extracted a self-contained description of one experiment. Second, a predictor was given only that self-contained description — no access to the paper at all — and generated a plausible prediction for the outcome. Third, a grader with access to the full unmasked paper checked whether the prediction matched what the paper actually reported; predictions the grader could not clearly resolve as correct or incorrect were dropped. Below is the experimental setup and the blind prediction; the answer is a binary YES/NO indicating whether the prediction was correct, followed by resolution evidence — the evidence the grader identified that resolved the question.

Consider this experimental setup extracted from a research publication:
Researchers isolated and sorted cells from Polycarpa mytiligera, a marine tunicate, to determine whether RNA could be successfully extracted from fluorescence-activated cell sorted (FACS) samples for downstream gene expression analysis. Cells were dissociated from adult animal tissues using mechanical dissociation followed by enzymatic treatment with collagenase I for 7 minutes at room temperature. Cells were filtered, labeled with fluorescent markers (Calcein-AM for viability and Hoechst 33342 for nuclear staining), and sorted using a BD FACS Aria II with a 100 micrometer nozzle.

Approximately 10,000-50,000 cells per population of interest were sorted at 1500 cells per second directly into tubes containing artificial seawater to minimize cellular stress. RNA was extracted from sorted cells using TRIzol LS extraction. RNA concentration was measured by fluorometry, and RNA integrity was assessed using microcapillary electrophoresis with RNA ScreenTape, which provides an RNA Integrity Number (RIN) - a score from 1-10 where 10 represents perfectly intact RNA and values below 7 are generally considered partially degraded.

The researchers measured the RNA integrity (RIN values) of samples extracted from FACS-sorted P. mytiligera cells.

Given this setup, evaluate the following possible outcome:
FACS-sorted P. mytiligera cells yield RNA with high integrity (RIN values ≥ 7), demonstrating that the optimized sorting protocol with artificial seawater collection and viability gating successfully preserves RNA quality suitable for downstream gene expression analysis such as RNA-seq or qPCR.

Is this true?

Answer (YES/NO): YES